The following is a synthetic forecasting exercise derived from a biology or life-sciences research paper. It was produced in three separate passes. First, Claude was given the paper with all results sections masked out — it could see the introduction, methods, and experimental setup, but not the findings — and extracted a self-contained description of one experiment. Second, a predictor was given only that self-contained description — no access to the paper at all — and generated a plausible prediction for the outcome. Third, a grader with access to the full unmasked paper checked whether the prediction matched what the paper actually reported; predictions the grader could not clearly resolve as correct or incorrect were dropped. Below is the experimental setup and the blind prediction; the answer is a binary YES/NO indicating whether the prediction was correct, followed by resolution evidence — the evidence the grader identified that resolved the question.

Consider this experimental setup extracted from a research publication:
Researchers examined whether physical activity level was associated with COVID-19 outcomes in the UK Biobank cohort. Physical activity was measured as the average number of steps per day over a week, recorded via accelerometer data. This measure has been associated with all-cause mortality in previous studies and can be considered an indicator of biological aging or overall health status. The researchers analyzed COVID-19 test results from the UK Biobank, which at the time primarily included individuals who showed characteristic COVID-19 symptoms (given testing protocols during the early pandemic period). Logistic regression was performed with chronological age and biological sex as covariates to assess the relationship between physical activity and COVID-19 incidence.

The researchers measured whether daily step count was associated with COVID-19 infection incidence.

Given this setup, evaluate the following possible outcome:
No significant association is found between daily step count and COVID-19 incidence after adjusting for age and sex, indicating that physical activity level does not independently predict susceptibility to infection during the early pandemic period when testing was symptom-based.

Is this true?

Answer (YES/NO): NO